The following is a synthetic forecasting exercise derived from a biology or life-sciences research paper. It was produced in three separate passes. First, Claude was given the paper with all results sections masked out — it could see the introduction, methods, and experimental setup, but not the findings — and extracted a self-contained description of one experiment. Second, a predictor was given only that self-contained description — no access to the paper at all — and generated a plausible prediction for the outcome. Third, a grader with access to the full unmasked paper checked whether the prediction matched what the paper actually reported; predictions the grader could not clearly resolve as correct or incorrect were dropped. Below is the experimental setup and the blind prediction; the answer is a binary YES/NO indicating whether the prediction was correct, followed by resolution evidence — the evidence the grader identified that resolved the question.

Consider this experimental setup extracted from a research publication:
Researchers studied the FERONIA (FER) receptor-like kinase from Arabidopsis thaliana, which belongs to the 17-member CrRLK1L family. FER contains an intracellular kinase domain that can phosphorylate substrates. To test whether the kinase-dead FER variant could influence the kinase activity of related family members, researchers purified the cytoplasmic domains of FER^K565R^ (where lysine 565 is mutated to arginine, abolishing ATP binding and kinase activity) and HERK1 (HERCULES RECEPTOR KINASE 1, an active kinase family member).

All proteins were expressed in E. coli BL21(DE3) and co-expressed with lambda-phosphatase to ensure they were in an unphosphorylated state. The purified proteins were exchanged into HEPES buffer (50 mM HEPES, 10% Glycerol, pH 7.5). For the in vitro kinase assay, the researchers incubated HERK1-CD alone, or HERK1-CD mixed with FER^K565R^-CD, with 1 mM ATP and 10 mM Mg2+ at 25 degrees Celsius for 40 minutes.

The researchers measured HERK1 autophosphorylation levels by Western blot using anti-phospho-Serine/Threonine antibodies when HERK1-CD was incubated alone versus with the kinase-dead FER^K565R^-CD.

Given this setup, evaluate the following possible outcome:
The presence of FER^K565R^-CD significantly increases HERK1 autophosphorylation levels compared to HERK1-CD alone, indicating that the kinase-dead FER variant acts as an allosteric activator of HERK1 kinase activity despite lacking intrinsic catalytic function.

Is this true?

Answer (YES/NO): YES